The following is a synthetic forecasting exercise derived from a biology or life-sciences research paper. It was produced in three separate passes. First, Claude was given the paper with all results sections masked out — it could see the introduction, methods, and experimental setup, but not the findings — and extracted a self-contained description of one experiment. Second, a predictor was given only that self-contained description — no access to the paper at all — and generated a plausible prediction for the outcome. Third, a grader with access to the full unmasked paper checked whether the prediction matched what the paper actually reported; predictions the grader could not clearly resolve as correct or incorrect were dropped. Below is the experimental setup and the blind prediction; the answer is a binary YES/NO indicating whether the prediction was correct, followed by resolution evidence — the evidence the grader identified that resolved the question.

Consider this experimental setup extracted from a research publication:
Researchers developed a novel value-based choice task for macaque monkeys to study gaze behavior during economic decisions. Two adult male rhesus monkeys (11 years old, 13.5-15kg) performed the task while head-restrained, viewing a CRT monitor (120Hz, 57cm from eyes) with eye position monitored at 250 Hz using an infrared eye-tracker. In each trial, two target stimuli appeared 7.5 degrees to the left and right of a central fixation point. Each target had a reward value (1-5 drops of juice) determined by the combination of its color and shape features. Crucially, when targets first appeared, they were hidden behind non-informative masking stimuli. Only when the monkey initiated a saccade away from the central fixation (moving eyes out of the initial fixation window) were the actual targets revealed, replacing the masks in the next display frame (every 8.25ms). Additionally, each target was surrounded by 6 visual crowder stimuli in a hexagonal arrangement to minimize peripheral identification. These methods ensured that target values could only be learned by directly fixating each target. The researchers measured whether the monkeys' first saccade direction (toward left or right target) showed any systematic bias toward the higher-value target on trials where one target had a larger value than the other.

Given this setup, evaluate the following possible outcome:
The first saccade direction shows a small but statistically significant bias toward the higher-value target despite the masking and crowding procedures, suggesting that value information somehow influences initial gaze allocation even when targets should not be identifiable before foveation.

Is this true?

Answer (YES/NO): NO